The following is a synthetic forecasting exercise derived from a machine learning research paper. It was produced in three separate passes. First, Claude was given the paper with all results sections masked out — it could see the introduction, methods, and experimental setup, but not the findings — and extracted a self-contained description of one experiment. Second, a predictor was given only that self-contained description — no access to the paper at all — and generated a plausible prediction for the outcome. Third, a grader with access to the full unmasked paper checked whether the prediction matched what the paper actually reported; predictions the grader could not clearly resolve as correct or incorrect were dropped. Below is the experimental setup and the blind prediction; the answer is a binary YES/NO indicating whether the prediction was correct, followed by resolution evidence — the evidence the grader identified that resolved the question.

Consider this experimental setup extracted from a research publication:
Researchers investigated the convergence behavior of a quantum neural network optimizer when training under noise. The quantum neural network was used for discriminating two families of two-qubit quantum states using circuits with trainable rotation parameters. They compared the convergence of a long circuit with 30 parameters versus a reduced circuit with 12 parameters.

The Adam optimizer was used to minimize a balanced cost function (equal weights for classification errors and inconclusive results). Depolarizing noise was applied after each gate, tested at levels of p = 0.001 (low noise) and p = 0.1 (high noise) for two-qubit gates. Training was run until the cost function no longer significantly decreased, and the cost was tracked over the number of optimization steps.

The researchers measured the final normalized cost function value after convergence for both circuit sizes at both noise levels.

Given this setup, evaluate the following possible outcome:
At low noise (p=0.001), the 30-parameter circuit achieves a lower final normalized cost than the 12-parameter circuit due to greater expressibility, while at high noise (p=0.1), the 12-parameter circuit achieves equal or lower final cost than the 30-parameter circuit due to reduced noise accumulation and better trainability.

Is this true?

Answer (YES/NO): NO